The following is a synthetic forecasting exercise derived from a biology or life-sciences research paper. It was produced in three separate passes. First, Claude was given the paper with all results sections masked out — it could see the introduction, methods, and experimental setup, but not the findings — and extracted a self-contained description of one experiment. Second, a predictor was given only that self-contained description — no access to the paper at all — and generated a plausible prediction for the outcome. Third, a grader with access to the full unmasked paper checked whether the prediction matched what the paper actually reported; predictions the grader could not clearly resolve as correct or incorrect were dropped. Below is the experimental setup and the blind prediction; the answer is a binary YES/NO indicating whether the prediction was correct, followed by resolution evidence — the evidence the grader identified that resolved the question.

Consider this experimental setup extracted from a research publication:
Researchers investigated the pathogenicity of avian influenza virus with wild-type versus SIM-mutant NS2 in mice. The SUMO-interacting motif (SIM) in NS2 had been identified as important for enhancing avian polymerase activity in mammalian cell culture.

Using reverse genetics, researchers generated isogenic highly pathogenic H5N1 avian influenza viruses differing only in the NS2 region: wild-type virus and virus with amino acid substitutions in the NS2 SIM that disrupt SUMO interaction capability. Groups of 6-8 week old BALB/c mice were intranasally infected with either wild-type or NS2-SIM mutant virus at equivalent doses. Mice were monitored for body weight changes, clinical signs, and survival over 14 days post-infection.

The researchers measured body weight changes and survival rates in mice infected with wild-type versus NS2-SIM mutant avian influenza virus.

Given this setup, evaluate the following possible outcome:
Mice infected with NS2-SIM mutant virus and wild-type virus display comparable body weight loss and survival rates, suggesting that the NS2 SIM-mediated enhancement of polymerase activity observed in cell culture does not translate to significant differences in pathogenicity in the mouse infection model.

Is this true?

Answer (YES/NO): NO